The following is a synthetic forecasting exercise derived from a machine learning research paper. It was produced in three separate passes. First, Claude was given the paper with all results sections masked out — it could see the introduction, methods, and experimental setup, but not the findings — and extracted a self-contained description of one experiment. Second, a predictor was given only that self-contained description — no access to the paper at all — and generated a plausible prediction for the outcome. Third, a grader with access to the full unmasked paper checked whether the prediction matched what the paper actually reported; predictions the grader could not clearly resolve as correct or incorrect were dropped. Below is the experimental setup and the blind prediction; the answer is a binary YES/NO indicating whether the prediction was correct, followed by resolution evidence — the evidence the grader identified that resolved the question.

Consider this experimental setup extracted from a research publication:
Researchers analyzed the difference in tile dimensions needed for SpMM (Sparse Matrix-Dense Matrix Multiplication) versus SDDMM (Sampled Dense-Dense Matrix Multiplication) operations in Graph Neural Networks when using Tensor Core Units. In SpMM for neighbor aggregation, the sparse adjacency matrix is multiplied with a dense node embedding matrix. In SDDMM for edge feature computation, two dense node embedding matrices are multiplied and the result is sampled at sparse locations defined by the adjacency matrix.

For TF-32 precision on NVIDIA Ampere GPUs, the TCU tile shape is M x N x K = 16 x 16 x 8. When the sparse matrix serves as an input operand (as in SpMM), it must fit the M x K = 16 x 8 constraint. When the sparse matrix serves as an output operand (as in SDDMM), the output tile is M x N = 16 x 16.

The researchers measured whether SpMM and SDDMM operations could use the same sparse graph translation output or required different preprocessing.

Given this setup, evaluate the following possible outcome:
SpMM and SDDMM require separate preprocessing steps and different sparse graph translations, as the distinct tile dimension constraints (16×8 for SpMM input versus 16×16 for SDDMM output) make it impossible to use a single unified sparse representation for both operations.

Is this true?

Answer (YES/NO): NO